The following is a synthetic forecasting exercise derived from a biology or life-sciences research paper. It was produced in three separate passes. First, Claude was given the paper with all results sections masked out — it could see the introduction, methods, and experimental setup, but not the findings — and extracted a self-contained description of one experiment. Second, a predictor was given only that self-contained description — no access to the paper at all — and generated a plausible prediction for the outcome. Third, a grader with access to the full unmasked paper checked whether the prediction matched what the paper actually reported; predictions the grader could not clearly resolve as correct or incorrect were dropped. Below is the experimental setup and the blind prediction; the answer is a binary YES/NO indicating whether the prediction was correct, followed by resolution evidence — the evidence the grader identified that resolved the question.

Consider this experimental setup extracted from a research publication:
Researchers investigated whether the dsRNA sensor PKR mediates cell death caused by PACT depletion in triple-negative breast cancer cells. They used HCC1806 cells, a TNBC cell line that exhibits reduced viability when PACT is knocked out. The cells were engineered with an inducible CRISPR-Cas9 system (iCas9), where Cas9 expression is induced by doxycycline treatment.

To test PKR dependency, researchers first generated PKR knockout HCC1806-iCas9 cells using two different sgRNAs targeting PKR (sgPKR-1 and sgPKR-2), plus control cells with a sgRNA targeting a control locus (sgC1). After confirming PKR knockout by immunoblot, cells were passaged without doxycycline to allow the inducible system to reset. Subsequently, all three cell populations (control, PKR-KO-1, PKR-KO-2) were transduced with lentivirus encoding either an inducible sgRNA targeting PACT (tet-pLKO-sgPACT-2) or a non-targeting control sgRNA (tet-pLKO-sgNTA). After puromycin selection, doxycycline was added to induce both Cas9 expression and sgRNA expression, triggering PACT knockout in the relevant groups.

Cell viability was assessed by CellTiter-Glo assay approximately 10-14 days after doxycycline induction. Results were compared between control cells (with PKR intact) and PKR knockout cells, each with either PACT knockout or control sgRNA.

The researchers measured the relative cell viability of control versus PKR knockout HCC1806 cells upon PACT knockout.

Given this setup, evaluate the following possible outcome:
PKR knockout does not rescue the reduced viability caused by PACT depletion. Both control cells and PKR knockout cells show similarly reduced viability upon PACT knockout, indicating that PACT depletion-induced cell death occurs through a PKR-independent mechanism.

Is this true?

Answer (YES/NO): NO